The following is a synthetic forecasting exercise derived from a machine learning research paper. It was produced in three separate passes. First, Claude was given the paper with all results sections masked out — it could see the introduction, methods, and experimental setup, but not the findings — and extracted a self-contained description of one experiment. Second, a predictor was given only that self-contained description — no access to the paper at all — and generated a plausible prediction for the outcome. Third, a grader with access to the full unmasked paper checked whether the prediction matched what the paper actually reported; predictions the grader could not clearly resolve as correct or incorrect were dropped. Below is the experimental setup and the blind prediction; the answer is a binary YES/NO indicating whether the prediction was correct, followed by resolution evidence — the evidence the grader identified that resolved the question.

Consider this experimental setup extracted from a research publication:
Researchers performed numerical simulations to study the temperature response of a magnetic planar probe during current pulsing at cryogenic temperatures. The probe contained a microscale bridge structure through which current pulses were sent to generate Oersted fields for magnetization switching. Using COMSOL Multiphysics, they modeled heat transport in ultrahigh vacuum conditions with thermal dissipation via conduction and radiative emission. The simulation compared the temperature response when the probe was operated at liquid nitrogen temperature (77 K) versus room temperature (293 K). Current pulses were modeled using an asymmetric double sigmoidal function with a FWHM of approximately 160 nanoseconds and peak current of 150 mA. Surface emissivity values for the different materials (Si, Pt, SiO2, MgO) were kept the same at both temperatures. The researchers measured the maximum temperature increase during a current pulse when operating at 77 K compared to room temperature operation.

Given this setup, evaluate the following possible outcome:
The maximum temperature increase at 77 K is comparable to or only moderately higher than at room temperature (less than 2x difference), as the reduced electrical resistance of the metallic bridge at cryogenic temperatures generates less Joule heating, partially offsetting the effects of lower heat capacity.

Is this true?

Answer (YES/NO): NO